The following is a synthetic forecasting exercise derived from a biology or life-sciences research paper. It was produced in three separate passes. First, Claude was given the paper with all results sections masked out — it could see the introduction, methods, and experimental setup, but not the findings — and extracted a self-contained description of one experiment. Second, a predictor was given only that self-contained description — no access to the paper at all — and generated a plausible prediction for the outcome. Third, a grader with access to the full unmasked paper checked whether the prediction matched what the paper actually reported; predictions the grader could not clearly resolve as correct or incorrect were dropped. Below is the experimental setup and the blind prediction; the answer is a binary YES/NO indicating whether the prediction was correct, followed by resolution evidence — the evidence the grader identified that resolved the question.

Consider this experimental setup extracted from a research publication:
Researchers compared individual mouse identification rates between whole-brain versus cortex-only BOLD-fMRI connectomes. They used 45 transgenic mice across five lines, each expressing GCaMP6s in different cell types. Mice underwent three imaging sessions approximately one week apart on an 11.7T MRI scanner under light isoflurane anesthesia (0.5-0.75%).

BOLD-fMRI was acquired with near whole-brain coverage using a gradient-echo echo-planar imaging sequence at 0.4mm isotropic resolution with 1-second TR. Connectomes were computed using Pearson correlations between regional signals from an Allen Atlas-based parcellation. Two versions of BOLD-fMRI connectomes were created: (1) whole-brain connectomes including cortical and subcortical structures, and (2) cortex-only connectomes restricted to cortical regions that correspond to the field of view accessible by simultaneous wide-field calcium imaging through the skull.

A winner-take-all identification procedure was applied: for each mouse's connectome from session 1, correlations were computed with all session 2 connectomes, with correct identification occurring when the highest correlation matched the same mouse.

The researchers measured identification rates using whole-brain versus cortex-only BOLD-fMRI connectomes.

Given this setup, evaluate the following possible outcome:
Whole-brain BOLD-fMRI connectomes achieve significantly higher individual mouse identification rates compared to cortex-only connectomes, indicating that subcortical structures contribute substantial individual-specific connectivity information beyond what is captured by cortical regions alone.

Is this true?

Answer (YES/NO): NO